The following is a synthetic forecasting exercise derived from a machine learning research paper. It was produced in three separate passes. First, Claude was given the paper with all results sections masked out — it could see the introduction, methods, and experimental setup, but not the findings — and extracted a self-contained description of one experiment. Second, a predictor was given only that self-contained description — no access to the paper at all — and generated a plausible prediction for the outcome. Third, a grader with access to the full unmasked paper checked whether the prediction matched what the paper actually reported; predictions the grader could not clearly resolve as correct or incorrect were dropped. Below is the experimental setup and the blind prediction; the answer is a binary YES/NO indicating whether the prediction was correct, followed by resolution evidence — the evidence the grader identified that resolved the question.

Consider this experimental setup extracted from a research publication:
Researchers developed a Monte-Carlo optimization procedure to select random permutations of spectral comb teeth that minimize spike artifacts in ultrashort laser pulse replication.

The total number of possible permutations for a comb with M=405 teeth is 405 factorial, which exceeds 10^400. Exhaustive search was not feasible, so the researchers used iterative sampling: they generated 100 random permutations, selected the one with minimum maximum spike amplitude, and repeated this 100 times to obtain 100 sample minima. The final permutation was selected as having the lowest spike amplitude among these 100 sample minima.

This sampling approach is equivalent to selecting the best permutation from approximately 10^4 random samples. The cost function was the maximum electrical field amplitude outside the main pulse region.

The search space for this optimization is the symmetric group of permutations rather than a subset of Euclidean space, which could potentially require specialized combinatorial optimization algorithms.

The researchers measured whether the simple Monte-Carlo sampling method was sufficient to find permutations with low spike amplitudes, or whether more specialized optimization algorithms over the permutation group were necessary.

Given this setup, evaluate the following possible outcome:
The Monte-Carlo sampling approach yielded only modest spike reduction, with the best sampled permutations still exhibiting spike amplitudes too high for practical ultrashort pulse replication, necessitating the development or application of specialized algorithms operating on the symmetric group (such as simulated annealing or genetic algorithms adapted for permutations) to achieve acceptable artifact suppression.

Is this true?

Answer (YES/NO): NO